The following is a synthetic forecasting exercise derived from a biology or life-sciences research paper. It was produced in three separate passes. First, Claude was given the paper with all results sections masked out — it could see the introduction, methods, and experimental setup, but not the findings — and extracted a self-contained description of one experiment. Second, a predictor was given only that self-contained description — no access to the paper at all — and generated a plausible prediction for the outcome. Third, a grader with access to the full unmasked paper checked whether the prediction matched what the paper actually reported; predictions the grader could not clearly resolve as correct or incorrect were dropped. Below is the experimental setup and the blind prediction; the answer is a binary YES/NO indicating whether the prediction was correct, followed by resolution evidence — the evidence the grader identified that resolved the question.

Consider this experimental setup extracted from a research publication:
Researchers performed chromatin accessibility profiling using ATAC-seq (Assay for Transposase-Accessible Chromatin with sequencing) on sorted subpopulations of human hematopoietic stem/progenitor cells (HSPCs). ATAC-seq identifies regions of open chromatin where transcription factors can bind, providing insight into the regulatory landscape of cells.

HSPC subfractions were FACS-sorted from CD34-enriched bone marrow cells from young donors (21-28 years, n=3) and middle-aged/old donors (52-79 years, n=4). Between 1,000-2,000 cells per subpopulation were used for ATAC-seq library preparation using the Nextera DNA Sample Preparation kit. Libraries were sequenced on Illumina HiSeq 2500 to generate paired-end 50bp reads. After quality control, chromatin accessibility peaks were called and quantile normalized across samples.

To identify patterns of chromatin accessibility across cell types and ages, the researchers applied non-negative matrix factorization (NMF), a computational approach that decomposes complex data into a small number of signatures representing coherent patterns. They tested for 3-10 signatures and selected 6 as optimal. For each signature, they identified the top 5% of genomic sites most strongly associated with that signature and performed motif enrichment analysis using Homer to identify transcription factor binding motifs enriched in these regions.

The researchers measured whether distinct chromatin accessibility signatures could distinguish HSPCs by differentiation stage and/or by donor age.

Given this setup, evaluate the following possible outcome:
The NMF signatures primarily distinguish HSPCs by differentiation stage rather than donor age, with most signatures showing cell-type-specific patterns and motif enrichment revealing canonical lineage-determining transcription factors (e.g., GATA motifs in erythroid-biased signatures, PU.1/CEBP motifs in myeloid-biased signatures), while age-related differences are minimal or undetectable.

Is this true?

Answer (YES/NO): NO